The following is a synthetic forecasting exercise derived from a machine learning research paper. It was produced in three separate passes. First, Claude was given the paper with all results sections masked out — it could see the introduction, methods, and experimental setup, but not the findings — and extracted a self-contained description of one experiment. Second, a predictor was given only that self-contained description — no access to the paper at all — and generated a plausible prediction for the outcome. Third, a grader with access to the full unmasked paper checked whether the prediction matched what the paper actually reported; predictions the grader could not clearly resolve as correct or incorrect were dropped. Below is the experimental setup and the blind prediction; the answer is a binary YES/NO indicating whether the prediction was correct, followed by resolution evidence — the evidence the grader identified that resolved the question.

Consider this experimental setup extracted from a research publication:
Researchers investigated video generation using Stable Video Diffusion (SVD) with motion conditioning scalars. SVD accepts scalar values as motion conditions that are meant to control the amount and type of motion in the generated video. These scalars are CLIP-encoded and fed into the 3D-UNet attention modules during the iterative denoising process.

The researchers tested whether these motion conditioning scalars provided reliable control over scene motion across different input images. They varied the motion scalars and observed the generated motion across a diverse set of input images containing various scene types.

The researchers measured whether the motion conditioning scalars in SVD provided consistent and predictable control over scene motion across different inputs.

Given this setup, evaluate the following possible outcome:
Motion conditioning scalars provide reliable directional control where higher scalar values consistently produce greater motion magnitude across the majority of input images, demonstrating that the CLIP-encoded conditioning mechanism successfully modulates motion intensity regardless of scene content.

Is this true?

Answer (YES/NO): NO